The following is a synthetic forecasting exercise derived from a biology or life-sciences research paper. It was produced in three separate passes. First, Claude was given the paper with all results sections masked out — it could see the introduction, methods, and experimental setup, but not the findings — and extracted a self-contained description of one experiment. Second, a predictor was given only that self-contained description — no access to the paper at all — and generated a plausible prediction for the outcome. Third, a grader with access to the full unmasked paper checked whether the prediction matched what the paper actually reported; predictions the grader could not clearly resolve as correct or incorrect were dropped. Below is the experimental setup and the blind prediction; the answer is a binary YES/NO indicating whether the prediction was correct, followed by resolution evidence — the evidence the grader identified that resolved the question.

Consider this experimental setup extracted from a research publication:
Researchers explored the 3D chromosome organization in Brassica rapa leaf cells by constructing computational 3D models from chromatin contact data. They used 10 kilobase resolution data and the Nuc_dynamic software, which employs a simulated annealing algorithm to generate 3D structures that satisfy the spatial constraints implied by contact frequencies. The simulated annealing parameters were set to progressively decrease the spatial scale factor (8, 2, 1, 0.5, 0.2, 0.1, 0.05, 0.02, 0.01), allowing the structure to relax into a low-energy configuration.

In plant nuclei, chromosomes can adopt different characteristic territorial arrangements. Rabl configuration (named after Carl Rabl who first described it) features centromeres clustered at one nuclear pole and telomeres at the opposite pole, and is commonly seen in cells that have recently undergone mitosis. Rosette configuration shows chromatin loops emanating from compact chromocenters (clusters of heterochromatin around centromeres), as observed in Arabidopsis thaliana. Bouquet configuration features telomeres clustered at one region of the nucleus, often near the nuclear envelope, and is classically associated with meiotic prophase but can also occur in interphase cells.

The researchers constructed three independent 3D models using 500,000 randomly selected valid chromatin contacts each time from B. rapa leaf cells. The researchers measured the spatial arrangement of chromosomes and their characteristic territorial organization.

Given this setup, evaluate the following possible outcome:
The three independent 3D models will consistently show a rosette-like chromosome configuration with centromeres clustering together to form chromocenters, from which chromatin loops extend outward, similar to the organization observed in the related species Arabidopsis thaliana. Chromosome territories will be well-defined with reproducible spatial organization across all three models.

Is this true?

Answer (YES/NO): NO